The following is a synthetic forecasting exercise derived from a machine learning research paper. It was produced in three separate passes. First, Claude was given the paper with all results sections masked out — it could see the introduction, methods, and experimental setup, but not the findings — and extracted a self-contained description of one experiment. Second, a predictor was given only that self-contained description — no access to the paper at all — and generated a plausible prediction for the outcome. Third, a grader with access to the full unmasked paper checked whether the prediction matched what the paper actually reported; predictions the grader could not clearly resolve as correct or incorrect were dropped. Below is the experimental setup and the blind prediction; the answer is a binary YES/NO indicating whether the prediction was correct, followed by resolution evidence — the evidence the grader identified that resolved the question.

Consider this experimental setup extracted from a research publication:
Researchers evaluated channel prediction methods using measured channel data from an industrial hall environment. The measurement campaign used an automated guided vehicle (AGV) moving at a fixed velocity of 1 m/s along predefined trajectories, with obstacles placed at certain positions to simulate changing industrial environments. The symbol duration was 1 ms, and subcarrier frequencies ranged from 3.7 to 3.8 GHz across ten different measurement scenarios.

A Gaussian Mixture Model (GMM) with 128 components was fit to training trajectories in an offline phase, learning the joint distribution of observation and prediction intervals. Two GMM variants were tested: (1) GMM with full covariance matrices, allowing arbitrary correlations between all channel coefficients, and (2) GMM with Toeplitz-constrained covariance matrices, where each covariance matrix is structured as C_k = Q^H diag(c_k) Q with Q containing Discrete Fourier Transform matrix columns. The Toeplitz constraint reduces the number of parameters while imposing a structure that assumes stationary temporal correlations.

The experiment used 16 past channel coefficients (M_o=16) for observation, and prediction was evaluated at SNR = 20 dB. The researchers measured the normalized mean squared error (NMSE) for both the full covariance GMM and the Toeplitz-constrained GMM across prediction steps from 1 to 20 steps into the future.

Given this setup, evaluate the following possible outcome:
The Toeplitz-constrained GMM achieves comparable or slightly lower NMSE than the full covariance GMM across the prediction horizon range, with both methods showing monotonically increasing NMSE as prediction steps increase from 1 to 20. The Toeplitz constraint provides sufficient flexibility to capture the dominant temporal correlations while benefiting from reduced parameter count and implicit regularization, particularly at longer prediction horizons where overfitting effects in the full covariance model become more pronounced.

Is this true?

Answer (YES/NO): NO